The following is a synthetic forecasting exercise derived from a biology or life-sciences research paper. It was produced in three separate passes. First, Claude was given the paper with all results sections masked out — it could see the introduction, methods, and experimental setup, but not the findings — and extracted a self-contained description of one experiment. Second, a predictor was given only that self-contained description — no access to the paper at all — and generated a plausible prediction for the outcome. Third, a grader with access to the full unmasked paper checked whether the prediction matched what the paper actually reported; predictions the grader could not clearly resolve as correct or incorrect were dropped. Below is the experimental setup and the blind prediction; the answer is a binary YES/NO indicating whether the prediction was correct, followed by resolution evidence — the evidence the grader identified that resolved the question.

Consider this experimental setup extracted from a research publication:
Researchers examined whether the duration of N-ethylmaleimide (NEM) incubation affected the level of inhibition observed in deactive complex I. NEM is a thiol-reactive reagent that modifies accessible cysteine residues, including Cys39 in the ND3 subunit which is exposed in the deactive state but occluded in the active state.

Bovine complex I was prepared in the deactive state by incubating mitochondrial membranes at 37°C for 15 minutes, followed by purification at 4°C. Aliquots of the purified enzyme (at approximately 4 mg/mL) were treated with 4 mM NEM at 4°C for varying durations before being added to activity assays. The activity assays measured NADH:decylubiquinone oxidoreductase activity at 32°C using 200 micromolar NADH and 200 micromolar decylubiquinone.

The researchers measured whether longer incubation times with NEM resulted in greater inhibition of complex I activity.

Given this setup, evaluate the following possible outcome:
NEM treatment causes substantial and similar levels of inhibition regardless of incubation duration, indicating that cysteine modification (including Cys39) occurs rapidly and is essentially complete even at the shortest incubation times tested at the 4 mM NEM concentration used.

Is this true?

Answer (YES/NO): YES